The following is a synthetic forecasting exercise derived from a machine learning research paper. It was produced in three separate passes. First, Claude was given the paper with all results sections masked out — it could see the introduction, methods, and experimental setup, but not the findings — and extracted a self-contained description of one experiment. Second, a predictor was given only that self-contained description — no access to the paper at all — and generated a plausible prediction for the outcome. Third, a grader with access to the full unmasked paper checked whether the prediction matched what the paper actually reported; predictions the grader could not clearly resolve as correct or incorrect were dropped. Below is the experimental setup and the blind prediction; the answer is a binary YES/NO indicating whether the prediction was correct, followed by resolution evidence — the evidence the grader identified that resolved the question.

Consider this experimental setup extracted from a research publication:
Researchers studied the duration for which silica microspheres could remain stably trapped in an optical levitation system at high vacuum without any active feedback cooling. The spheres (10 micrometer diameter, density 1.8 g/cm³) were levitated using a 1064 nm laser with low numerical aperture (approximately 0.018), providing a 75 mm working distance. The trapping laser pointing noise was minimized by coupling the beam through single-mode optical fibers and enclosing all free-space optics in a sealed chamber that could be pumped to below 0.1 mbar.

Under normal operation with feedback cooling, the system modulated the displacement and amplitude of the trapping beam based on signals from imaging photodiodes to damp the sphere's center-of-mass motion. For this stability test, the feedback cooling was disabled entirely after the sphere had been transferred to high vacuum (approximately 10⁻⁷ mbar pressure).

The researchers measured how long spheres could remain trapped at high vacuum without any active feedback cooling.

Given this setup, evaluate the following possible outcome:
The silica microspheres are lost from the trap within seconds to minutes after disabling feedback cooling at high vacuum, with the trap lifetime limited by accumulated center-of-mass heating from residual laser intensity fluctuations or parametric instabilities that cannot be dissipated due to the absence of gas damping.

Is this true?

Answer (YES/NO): NO